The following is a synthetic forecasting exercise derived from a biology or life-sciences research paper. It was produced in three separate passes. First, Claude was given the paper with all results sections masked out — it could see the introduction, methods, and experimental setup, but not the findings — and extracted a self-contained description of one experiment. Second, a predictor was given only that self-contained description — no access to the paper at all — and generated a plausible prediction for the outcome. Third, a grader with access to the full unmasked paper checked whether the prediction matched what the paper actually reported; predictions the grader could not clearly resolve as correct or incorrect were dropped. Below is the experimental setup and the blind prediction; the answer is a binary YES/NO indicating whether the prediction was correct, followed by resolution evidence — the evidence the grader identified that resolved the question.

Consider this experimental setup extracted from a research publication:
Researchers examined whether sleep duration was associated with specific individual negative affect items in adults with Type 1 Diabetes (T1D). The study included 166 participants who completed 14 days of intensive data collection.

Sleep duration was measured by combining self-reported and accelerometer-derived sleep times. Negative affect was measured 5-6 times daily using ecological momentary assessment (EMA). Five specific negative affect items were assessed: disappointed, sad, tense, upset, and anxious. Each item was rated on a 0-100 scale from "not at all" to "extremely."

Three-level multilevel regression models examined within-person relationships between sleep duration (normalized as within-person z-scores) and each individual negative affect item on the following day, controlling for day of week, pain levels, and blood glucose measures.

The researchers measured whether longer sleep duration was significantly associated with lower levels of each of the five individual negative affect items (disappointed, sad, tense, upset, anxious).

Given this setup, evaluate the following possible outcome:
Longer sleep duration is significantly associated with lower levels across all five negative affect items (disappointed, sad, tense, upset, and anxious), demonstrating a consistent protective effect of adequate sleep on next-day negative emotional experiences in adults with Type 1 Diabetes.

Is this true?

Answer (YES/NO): YES